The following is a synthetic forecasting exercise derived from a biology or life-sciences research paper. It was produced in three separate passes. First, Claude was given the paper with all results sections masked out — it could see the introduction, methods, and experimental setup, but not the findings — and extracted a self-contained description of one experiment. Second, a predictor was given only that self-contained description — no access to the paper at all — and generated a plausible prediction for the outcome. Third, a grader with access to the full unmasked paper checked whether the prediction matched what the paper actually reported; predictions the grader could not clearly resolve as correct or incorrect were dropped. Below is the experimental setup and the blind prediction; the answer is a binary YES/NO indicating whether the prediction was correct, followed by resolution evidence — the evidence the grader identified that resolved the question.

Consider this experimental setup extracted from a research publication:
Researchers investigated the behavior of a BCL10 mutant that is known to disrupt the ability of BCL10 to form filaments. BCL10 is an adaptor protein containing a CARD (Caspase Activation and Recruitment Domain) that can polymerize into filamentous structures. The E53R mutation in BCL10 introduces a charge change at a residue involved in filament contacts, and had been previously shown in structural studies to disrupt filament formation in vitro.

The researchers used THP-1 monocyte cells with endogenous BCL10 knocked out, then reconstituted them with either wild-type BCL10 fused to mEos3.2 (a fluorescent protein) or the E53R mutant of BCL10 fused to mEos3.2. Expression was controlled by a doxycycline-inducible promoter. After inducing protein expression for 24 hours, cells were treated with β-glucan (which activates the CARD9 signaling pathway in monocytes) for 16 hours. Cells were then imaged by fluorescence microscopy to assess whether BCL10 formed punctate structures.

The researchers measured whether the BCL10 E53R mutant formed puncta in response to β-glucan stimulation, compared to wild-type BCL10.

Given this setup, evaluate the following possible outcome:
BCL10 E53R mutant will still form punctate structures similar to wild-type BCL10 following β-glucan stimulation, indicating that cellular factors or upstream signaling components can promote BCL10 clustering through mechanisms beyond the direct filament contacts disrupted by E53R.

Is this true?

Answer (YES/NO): NO